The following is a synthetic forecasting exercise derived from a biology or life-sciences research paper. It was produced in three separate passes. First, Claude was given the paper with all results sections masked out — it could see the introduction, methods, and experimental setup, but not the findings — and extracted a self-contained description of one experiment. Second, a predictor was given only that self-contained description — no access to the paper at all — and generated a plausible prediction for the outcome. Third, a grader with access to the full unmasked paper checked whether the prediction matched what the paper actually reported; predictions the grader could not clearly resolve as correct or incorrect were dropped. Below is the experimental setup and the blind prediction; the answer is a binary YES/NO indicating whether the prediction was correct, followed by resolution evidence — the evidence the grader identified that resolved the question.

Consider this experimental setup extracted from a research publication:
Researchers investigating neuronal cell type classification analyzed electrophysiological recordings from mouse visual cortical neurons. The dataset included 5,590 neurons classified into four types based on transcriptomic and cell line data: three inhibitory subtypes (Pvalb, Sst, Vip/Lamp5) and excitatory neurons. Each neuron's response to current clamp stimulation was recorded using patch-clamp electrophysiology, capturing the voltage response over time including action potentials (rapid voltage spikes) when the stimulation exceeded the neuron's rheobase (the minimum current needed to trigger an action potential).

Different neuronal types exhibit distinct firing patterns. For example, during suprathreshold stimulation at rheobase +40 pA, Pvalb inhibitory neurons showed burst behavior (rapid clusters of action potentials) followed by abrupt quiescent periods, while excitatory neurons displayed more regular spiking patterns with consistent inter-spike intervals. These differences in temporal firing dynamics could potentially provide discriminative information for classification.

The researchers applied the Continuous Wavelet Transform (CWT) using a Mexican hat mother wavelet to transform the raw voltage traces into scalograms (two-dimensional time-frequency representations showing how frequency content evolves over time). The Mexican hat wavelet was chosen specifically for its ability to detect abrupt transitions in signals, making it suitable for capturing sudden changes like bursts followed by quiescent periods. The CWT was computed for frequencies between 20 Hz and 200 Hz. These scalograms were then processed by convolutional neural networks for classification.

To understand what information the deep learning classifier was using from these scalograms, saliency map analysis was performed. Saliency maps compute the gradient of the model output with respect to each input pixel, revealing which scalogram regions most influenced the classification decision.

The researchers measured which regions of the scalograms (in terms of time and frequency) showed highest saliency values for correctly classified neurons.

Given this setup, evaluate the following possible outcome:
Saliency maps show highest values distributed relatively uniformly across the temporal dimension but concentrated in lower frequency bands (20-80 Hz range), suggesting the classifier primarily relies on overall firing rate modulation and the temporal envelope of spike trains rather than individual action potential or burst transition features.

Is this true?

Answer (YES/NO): NO